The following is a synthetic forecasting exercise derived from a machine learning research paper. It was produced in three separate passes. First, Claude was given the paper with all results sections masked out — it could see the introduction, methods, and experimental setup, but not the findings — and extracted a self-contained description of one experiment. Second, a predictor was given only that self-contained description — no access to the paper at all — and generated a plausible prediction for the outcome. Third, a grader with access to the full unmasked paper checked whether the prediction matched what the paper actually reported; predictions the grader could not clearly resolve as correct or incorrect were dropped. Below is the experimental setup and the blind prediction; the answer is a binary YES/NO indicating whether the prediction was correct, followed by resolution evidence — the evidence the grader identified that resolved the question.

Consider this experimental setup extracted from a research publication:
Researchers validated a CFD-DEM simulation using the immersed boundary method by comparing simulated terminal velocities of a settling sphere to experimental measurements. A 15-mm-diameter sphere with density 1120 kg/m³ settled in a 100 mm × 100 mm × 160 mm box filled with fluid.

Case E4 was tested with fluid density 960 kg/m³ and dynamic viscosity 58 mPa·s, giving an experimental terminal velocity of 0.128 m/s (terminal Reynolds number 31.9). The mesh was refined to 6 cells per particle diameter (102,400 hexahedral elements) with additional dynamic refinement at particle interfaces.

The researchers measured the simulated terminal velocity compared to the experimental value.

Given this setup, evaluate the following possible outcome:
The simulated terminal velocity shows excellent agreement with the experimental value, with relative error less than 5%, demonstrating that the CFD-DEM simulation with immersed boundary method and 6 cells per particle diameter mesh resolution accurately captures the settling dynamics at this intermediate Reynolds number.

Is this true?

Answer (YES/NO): NO